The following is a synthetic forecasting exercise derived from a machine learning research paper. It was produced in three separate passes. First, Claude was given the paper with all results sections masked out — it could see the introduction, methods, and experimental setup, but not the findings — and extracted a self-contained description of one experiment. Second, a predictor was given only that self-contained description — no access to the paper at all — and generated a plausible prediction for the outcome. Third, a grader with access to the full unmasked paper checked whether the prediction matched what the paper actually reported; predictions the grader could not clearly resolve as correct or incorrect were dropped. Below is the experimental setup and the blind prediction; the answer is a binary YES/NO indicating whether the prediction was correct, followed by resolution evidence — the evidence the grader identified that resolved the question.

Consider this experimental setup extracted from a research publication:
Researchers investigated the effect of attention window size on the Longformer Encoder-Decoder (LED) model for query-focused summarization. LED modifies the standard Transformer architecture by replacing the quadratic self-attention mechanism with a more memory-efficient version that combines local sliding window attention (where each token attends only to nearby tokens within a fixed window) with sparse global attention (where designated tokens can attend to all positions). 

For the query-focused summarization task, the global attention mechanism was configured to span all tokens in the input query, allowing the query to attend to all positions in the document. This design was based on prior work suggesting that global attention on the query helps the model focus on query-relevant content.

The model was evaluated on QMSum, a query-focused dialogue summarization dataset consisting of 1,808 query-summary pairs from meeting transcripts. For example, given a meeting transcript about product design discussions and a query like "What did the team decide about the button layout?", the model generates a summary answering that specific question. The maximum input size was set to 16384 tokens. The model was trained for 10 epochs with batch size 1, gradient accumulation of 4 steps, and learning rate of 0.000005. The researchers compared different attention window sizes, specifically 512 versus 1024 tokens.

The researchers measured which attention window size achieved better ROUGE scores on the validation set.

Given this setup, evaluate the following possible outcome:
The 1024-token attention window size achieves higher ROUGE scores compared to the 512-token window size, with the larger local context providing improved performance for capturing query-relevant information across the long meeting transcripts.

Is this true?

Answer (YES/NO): YES